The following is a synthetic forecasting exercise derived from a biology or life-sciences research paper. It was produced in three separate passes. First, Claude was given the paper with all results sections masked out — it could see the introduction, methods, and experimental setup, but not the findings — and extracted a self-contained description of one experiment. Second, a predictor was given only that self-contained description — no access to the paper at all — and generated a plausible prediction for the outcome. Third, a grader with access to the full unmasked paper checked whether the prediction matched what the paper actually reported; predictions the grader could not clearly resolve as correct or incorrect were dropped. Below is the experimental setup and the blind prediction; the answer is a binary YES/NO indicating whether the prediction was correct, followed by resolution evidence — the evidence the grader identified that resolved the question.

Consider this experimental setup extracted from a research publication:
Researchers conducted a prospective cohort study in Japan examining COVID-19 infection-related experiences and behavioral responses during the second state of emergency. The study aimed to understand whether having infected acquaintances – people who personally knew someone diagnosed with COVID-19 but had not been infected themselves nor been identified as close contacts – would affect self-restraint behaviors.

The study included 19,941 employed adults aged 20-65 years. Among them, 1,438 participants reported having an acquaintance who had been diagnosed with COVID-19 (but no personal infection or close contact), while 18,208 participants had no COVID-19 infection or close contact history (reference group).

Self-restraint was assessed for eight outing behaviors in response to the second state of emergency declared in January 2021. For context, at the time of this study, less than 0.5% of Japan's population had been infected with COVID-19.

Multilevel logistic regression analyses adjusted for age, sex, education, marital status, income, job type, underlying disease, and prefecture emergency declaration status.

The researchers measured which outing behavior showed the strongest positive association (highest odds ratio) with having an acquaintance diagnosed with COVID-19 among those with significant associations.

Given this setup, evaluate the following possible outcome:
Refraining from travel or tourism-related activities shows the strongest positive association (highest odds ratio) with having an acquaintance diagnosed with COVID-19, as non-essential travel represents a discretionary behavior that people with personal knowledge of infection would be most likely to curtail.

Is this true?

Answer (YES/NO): NO